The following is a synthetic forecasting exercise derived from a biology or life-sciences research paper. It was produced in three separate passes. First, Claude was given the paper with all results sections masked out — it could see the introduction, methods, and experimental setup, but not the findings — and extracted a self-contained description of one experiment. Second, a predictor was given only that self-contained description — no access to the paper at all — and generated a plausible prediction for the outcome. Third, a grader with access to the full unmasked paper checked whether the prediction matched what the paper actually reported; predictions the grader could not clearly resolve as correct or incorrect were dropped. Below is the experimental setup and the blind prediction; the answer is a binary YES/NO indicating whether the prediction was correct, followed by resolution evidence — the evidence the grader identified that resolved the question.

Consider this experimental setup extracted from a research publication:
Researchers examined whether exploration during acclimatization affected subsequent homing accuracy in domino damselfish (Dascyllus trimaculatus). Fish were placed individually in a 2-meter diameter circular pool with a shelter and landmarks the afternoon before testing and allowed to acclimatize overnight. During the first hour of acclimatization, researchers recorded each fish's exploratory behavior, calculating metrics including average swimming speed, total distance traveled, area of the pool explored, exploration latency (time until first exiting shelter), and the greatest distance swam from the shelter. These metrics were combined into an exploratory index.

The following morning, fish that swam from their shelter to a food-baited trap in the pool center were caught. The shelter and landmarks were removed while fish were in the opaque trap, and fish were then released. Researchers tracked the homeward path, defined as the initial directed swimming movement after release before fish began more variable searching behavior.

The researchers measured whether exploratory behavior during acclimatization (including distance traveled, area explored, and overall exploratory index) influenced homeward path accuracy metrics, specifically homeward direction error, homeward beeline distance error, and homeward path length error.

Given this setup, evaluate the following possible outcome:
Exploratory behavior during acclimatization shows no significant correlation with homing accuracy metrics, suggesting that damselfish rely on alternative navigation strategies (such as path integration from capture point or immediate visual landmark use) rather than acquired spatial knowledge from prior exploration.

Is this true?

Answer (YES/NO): YES